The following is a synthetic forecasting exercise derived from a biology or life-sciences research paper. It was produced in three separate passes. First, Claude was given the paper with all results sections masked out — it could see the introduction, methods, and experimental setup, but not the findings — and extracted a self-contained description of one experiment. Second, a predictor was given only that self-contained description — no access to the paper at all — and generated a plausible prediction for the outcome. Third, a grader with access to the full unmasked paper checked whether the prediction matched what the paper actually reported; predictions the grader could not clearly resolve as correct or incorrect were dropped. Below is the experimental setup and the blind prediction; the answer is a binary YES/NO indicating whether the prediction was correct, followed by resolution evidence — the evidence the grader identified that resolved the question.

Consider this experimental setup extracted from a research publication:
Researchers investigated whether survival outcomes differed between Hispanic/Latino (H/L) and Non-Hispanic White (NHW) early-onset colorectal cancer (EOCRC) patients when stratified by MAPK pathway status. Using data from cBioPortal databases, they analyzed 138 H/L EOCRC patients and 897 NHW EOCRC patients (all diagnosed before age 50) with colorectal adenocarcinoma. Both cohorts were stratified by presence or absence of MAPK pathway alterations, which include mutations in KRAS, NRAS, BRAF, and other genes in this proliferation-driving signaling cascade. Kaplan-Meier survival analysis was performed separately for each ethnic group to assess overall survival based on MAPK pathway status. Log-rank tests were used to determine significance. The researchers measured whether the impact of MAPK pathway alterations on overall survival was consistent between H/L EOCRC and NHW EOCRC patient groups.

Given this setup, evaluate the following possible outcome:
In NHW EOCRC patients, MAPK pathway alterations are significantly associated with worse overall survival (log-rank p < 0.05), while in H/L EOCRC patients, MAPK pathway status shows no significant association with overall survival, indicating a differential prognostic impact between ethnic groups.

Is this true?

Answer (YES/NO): NO